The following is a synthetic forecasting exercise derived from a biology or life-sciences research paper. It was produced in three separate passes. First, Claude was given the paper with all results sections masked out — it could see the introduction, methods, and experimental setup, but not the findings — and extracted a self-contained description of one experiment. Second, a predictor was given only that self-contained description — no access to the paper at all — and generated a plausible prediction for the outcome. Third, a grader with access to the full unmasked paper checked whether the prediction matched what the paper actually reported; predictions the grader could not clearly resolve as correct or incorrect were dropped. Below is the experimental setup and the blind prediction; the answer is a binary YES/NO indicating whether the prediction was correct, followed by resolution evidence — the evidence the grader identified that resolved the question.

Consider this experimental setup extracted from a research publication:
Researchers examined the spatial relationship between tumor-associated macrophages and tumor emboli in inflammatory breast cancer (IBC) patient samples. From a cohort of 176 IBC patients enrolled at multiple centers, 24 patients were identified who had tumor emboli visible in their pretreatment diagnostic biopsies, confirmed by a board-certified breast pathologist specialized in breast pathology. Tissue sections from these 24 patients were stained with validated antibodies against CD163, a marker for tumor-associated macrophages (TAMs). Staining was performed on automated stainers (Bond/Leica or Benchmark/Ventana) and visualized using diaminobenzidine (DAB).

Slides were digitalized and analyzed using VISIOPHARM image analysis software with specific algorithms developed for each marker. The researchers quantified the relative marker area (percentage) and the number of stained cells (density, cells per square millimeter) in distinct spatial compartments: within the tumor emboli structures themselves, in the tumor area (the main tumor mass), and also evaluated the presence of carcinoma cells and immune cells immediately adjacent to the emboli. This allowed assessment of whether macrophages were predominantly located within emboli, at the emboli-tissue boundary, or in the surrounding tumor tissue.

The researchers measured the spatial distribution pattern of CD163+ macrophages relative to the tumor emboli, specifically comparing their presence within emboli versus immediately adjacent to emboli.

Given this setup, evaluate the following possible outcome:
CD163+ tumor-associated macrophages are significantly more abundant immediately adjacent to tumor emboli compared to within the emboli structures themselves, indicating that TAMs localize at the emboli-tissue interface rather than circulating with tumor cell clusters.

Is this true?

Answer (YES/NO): NO